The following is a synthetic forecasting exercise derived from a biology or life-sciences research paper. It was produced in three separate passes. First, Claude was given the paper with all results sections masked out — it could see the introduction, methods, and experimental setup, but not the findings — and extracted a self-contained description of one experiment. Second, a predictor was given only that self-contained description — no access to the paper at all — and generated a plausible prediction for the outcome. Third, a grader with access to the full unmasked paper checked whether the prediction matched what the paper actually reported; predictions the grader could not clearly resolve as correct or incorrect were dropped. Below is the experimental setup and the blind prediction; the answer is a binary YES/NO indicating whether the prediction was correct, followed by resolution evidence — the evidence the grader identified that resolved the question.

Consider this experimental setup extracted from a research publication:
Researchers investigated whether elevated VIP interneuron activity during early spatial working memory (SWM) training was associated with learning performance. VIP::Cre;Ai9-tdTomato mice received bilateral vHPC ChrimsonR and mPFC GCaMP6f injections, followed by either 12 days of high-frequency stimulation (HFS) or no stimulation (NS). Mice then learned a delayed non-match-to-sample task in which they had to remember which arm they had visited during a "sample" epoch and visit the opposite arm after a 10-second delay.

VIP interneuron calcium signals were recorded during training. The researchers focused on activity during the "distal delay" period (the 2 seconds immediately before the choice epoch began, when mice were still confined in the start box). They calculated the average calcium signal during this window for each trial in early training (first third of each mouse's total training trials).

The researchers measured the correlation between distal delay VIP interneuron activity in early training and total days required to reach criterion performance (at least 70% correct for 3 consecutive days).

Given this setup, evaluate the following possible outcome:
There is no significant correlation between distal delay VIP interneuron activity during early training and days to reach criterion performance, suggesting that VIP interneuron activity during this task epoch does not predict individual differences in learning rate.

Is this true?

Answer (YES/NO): NO